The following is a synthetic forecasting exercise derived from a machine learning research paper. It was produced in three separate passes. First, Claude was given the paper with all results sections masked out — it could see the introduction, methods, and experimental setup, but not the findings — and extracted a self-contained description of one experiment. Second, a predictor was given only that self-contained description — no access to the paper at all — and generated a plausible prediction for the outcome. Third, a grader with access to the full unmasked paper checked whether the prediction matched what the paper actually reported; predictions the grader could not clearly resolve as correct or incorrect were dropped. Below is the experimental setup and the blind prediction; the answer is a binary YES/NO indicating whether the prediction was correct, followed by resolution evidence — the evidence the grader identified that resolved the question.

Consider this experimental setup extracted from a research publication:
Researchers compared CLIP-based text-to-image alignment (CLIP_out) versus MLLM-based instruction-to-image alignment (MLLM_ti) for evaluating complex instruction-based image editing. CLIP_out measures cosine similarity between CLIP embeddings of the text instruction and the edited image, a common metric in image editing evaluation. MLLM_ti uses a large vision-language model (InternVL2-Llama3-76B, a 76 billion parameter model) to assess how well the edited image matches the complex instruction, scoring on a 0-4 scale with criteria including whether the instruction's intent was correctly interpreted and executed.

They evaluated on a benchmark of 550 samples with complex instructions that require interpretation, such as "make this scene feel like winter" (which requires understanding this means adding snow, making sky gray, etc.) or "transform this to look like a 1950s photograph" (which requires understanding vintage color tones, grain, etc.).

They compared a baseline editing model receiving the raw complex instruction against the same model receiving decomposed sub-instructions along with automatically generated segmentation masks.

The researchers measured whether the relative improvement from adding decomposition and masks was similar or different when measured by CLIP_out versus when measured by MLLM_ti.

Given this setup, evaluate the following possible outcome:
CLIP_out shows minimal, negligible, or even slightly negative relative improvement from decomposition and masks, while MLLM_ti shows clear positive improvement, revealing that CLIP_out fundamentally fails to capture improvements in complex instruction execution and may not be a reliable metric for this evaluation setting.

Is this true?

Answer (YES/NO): YES